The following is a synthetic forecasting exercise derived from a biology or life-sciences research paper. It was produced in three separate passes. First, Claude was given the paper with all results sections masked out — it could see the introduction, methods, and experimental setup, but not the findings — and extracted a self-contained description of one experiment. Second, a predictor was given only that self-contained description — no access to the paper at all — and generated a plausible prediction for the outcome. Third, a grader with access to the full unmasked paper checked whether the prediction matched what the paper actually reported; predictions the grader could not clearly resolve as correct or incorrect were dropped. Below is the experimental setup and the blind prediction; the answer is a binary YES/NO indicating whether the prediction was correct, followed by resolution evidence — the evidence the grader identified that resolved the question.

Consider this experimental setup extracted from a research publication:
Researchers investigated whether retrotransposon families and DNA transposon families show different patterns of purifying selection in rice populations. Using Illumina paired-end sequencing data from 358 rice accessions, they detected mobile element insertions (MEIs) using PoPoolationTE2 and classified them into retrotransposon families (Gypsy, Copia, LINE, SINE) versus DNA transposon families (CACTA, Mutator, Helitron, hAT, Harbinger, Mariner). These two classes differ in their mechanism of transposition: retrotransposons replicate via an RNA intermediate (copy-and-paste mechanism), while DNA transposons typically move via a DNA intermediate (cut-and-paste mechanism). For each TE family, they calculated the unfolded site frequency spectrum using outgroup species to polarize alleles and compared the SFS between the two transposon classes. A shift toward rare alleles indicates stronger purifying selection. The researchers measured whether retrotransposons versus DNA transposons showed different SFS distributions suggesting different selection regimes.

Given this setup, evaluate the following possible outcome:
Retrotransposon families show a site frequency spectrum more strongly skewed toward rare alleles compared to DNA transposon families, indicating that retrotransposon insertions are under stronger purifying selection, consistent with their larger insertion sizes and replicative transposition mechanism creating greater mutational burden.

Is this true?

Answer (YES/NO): NO